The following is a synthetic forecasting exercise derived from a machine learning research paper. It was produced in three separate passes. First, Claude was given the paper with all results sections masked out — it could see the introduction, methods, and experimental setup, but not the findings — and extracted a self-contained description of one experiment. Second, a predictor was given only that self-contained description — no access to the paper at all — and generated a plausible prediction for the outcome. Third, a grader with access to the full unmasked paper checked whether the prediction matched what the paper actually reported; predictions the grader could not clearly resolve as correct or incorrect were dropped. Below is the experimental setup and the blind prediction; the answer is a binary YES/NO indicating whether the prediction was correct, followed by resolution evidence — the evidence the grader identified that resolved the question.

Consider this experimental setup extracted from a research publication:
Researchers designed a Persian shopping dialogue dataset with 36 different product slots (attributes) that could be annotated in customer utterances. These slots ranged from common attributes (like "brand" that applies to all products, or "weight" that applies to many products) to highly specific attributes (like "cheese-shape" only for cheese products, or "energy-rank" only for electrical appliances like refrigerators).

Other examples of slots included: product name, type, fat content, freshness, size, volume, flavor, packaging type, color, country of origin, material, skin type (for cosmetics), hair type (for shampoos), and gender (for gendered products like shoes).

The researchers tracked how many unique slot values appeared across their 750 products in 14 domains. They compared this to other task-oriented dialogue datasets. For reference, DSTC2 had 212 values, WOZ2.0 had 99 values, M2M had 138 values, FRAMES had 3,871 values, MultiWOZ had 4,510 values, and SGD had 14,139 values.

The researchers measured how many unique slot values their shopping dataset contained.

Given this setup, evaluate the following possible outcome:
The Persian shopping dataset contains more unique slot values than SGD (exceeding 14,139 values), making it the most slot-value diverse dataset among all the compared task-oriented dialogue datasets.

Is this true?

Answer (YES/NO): NO